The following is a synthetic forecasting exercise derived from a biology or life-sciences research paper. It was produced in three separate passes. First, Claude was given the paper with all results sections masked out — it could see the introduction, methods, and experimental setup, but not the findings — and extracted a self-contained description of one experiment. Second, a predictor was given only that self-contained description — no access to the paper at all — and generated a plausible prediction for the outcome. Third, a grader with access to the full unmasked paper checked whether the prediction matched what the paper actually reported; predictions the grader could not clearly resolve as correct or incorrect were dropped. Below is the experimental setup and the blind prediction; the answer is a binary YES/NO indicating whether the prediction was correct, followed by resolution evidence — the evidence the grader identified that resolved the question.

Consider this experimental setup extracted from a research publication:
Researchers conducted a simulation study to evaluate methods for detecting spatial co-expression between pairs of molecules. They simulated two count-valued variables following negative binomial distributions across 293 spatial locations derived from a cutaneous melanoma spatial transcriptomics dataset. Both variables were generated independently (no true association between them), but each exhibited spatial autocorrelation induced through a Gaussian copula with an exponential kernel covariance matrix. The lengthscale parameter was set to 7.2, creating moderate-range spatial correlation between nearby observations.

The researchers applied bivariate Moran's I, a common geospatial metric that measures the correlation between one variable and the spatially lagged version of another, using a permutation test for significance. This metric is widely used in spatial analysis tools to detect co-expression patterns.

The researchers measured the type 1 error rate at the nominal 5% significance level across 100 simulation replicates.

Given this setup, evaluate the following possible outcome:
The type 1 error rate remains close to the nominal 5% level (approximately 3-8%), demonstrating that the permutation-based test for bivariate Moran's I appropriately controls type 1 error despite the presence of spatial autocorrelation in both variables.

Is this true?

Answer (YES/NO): NO